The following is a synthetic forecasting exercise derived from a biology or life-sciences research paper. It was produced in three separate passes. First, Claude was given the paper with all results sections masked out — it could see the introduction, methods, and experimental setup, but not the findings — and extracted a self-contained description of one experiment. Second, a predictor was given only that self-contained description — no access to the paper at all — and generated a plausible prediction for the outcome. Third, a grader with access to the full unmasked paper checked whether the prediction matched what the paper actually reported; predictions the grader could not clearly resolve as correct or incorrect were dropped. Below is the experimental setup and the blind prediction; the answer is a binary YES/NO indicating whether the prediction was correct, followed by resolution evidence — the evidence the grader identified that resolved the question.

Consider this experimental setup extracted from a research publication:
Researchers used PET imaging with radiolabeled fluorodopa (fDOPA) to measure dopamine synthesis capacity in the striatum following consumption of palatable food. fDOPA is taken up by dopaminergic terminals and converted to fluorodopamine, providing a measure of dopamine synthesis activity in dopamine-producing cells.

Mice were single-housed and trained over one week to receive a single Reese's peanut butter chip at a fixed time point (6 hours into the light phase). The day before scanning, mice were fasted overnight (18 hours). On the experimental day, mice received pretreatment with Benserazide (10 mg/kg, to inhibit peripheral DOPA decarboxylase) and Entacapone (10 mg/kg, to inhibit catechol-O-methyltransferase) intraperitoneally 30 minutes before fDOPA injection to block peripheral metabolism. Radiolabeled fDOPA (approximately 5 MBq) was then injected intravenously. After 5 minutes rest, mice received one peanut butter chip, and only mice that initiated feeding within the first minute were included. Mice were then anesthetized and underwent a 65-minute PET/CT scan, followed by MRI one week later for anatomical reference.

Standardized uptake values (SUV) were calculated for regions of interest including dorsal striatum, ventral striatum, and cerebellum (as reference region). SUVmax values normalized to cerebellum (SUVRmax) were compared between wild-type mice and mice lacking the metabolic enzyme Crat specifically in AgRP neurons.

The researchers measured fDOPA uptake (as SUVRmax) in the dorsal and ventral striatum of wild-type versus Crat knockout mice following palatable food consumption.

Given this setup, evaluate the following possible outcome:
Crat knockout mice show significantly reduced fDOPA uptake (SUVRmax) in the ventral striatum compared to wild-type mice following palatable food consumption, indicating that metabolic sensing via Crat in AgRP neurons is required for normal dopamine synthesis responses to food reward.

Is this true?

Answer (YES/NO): NO